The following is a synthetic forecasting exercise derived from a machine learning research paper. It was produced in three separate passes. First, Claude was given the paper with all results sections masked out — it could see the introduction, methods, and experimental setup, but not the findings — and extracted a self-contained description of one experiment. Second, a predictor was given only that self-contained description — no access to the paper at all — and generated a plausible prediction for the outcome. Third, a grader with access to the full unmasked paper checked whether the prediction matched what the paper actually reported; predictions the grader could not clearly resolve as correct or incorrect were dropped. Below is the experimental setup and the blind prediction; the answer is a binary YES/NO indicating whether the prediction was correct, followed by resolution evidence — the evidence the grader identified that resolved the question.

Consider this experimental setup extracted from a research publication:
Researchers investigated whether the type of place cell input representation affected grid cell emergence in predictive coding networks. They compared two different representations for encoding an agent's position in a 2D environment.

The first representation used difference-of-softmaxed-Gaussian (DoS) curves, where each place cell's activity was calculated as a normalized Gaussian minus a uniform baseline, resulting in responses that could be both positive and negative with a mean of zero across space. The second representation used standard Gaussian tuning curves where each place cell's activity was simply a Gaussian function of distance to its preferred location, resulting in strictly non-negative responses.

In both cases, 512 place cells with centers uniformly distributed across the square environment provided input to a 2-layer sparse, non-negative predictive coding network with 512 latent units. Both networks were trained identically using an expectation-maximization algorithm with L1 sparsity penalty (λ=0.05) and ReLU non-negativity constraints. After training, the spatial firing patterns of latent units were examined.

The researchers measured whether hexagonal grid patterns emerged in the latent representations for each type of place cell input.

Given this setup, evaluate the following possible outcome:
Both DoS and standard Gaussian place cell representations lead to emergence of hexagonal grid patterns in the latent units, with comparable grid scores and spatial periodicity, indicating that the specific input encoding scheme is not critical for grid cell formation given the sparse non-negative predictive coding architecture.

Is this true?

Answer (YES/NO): NO